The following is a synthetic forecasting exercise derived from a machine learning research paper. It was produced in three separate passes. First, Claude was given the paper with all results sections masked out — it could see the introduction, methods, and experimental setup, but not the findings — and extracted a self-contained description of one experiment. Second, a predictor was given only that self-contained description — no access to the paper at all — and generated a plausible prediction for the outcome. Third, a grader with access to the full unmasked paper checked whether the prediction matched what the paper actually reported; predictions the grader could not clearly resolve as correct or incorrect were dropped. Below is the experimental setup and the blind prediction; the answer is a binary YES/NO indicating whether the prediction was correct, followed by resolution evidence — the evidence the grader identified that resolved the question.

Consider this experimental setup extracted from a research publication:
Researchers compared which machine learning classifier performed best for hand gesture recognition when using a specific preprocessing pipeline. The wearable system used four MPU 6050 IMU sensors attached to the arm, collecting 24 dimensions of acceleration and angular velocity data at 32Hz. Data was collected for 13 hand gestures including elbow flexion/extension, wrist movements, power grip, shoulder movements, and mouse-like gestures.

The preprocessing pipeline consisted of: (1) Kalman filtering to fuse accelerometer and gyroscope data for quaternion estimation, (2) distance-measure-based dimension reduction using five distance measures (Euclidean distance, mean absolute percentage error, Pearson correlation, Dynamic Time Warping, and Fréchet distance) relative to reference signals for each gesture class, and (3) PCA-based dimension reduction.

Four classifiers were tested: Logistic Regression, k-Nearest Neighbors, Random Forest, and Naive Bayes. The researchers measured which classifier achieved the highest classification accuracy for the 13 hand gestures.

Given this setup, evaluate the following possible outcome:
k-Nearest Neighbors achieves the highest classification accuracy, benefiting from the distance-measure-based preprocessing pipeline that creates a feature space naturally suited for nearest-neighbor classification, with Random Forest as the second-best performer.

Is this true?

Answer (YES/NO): NO